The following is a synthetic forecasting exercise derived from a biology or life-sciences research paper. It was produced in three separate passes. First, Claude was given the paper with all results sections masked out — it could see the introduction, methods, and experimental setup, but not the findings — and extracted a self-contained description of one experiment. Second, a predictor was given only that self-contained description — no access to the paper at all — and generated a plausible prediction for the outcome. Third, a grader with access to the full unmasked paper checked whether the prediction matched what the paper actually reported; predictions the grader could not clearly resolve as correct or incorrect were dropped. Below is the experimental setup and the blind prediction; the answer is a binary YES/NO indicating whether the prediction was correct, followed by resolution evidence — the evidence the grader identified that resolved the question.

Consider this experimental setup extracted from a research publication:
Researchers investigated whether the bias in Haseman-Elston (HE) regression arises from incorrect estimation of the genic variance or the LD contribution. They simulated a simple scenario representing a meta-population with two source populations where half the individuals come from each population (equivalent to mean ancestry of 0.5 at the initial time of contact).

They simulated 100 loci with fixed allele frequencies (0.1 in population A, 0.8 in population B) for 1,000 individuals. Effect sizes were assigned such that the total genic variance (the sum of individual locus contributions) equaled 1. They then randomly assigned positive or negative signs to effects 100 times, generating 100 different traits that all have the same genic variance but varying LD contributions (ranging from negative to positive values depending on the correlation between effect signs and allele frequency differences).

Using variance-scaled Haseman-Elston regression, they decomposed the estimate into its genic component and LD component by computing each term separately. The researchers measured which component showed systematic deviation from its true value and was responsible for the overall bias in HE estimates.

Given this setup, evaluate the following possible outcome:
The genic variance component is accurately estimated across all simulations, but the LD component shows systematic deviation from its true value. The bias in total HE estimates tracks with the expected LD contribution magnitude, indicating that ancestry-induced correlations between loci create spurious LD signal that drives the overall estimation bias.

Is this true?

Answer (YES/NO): YES